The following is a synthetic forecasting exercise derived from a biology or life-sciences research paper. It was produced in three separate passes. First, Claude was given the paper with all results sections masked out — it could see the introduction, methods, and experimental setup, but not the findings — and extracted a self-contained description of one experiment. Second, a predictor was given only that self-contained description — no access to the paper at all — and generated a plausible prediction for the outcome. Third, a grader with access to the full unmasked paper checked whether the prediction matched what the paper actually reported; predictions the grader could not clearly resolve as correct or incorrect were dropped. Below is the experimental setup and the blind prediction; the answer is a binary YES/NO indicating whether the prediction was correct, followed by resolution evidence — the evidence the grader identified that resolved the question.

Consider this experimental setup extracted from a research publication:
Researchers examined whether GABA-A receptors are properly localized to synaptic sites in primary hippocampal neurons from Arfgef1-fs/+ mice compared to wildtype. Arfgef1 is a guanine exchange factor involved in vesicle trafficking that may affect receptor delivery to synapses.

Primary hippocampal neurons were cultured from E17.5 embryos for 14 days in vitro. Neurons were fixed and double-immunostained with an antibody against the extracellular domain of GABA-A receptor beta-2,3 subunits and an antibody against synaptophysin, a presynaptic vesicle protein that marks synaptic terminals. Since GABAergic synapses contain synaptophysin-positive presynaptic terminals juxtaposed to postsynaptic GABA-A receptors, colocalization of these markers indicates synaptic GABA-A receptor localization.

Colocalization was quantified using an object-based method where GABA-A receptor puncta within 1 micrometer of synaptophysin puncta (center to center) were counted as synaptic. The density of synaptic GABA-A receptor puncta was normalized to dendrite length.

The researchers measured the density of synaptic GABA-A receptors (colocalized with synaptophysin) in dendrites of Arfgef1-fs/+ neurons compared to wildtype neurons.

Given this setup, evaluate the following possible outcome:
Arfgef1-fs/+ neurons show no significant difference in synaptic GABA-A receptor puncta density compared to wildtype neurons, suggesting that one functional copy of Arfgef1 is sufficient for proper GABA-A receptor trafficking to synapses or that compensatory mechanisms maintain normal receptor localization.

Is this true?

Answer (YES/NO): NO